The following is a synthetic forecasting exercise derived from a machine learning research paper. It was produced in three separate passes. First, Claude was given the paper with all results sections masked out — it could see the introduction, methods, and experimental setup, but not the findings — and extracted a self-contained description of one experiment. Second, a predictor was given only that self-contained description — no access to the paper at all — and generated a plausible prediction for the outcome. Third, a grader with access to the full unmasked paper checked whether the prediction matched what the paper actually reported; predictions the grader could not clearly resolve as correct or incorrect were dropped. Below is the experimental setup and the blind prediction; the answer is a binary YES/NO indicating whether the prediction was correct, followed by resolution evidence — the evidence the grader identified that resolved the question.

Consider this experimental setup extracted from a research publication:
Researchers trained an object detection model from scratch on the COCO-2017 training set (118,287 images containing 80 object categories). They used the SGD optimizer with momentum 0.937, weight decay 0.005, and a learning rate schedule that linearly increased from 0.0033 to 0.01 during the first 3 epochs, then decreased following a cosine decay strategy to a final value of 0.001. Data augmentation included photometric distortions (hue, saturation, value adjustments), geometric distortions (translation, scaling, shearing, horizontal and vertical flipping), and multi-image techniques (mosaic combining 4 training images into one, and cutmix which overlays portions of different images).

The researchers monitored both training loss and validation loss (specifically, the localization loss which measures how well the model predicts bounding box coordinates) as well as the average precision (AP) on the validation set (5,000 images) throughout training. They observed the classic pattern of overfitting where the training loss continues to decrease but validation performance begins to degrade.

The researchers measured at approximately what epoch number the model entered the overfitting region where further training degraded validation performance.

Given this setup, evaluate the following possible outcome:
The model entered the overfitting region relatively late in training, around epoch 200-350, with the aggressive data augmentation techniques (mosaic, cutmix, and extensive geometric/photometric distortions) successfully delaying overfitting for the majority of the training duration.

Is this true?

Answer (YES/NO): YES